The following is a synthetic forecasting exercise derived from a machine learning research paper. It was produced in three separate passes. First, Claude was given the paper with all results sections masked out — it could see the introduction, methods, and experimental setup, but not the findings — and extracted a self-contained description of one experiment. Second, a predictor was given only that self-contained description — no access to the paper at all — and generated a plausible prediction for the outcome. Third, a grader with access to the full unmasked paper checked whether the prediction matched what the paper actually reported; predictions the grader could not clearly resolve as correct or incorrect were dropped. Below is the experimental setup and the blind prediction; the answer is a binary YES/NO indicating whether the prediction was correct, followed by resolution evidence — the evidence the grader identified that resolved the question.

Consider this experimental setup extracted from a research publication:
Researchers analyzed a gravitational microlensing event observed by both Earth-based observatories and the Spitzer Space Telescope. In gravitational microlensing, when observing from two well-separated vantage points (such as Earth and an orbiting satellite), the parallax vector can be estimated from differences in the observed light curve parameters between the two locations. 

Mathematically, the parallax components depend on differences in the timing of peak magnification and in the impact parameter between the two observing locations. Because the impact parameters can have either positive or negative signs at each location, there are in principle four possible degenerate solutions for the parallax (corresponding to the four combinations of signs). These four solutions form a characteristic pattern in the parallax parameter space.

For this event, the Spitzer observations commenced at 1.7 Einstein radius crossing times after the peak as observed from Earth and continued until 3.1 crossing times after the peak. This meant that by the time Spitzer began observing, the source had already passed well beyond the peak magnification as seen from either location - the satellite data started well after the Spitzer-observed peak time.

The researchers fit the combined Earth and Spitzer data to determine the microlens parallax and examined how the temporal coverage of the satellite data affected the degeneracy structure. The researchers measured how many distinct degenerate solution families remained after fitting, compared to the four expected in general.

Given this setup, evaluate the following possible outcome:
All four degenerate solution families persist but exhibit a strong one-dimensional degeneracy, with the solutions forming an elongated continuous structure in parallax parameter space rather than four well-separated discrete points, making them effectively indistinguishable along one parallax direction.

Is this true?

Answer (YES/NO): NO